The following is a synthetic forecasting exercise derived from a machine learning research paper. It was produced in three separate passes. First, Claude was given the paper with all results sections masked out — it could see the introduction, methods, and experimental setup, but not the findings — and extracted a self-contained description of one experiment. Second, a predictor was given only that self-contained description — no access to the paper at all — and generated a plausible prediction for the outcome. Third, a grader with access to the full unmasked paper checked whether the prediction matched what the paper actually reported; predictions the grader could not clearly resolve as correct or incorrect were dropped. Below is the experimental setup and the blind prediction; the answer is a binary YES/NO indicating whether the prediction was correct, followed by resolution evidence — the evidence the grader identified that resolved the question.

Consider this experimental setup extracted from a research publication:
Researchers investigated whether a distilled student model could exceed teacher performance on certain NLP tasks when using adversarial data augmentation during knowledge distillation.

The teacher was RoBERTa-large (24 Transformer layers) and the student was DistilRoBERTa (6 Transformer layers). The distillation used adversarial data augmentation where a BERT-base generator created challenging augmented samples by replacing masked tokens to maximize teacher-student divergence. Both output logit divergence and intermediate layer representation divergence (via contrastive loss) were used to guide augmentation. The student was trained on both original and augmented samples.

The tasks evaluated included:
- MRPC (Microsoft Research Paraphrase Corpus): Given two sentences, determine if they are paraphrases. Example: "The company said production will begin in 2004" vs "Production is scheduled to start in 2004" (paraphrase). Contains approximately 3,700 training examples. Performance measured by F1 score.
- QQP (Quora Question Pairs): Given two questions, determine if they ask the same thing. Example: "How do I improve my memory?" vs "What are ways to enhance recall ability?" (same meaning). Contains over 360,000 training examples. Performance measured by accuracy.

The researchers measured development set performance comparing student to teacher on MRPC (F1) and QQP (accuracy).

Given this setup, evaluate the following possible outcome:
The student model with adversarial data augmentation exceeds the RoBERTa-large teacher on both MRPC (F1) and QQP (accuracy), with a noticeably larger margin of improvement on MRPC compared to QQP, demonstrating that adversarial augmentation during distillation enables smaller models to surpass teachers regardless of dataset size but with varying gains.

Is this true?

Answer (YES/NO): NO